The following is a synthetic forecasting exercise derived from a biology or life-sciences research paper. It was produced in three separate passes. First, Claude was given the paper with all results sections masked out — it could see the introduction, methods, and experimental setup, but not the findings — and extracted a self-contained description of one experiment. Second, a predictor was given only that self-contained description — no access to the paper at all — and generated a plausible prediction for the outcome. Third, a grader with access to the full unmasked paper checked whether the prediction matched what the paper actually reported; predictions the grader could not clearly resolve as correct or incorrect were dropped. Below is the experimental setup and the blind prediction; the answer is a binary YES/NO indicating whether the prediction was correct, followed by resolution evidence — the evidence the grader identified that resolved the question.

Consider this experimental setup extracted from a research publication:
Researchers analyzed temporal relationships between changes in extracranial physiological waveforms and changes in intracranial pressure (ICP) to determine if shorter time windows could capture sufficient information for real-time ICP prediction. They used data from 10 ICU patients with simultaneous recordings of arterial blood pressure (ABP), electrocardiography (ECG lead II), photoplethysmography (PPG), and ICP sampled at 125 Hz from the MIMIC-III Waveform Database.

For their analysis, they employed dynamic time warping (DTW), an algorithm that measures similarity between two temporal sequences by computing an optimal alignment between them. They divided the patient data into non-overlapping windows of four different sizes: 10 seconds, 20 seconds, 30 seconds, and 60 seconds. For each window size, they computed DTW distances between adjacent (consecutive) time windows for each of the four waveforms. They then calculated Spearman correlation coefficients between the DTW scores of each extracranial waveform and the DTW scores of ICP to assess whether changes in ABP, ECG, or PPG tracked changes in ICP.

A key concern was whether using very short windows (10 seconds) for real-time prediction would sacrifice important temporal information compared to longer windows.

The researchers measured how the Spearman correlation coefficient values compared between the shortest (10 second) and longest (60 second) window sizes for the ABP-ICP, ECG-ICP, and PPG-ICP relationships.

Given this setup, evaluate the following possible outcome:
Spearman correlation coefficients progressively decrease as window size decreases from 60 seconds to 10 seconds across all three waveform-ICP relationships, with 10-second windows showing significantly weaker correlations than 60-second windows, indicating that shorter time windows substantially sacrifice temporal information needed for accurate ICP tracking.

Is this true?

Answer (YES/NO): NO